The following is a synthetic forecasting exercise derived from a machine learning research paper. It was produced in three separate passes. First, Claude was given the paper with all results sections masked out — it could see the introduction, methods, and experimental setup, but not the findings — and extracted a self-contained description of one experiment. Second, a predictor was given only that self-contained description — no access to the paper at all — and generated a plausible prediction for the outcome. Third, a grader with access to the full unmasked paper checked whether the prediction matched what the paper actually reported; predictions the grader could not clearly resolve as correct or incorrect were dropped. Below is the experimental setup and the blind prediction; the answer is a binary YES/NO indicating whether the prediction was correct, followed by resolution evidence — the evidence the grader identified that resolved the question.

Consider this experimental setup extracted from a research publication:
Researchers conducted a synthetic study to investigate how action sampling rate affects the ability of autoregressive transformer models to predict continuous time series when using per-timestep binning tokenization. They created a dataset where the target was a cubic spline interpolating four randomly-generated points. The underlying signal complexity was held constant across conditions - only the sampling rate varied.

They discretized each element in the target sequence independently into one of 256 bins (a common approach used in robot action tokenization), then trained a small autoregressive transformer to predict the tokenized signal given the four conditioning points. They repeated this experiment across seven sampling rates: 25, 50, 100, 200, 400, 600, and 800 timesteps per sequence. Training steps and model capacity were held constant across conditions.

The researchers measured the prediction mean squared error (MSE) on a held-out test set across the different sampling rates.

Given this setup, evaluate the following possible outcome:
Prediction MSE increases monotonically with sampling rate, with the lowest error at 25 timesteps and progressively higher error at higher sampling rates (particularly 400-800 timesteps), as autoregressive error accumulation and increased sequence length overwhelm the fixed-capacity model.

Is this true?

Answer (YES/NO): NO